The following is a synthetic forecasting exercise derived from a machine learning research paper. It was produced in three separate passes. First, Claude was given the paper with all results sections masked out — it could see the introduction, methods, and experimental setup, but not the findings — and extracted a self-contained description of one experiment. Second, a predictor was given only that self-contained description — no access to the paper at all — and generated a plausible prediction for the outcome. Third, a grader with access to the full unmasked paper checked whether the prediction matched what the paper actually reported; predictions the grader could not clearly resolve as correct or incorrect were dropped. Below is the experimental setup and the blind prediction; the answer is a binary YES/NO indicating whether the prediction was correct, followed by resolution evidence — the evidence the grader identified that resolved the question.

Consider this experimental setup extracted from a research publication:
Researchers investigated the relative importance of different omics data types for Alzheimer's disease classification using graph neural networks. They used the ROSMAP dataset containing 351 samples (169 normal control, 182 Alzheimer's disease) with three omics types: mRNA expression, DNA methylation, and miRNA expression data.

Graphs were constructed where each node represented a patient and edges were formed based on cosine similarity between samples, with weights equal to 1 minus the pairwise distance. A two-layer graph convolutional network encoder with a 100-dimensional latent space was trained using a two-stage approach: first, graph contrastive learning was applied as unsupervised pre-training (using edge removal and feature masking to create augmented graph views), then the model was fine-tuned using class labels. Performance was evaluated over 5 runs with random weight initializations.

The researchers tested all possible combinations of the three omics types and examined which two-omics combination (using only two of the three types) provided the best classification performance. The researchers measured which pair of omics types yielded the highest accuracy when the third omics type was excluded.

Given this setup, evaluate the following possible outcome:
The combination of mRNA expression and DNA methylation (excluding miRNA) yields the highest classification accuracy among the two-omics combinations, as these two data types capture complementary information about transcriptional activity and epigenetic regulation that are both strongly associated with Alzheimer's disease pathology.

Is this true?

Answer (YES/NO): NO